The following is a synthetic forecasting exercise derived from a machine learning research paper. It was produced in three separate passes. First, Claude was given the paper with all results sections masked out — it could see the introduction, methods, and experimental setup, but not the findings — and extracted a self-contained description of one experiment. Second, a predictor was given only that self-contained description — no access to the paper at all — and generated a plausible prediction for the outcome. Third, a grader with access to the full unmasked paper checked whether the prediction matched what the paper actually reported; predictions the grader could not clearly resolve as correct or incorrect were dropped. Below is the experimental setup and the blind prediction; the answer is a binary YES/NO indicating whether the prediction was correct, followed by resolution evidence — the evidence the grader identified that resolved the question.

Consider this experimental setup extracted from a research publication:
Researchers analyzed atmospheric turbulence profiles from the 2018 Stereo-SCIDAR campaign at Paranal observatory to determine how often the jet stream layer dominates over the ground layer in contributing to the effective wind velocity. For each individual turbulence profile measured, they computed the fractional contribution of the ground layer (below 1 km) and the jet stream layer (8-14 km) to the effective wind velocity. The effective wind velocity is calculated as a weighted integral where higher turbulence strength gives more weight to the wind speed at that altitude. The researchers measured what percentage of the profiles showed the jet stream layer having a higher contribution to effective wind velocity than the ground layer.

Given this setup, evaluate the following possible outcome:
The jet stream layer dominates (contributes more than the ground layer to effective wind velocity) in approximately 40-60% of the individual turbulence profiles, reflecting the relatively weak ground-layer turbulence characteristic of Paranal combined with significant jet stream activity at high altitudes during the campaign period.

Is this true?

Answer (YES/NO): NO